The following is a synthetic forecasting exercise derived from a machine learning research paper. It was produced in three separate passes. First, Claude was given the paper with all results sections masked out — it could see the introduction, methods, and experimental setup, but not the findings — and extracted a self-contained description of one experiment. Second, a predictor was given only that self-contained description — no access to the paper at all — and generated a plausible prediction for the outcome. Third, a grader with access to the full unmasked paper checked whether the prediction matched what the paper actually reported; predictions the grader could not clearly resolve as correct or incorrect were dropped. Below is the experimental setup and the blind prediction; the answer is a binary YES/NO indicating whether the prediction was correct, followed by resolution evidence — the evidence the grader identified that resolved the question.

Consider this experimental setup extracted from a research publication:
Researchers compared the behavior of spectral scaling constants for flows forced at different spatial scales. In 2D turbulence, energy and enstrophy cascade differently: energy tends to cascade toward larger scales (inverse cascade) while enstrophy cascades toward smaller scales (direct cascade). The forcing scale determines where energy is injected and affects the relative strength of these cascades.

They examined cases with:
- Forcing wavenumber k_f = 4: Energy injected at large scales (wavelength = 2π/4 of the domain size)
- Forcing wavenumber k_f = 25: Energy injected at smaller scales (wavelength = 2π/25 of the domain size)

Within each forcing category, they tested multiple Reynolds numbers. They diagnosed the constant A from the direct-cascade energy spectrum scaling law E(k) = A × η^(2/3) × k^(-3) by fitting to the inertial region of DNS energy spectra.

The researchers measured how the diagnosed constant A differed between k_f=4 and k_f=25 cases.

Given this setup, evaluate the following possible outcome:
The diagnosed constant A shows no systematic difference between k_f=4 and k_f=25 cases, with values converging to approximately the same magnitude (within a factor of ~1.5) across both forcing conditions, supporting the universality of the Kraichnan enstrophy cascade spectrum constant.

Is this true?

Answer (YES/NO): YES